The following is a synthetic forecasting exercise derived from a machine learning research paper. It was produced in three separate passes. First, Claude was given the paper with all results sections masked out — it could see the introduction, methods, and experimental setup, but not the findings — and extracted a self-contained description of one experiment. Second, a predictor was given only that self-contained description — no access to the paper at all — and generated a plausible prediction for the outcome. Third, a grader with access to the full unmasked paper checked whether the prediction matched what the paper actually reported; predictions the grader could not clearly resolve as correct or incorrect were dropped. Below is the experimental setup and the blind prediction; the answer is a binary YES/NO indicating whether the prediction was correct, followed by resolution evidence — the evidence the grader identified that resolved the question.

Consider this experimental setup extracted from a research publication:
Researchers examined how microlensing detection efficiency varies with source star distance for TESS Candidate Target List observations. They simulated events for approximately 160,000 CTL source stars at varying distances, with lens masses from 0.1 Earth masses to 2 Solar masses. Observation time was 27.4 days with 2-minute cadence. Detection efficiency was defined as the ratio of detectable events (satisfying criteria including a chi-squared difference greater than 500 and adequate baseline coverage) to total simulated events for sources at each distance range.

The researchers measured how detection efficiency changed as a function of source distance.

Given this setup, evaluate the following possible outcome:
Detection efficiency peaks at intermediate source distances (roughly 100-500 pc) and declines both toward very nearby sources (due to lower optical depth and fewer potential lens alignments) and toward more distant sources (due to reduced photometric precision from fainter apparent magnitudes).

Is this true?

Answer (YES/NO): NO